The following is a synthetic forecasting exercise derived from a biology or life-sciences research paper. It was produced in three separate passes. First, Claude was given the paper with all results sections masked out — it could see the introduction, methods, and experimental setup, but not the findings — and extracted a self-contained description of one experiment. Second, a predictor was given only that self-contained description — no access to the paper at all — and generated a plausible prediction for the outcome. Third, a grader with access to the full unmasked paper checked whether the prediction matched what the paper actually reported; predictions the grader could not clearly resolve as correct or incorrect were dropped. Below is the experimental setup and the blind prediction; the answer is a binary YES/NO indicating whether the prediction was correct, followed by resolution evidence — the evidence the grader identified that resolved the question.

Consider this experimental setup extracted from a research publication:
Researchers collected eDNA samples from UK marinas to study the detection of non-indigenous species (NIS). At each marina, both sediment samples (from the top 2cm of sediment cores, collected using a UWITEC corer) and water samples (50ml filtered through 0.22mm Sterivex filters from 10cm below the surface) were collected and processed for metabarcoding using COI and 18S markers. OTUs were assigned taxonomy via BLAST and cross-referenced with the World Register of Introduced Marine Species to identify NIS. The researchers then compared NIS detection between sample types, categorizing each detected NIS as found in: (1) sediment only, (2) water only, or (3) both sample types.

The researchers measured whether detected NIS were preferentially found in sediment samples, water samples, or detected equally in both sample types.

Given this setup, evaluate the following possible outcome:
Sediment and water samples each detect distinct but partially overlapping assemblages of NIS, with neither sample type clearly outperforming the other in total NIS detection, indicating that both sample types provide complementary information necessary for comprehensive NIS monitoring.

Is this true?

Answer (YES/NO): NO